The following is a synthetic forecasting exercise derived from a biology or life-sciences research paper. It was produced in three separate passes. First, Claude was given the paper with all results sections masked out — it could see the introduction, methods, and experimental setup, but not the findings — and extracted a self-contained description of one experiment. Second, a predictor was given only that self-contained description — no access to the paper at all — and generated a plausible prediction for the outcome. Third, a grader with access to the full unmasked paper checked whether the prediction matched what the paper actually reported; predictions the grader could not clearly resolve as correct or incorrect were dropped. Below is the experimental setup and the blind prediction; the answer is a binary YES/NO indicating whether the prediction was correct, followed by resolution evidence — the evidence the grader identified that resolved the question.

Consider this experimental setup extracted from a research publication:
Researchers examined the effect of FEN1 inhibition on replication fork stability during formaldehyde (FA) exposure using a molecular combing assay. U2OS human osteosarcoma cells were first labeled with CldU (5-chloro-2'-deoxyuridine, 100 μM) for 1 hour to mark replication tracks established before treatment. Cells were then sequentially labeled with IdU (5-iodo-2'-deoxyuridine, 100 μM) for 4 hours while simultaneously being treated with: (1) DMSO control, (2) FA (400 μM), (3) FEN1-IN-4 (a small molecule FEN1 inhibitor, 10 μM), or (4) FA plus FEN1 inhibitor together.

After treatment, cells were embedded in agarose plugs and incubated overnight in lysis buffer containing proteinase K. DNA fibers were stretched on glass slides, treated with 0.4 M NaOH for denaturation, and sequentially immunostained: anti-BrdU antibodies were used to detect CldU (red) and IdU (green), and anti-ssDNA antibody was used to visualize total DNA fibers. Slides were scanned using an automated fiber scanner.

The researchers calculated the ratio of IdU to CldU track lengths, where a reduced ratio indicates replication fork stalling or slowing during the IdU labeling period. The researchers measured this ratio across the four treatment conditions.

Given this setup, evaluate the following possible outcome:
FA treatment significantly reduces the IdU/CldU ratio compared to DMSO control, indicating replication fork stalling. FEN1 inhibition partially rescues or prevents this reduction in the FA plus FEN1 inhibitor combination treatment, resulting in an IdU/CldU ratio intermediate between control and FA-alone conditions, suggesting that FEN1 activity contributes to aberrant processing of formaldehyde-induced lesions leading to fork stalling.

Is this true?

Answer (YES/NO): NO